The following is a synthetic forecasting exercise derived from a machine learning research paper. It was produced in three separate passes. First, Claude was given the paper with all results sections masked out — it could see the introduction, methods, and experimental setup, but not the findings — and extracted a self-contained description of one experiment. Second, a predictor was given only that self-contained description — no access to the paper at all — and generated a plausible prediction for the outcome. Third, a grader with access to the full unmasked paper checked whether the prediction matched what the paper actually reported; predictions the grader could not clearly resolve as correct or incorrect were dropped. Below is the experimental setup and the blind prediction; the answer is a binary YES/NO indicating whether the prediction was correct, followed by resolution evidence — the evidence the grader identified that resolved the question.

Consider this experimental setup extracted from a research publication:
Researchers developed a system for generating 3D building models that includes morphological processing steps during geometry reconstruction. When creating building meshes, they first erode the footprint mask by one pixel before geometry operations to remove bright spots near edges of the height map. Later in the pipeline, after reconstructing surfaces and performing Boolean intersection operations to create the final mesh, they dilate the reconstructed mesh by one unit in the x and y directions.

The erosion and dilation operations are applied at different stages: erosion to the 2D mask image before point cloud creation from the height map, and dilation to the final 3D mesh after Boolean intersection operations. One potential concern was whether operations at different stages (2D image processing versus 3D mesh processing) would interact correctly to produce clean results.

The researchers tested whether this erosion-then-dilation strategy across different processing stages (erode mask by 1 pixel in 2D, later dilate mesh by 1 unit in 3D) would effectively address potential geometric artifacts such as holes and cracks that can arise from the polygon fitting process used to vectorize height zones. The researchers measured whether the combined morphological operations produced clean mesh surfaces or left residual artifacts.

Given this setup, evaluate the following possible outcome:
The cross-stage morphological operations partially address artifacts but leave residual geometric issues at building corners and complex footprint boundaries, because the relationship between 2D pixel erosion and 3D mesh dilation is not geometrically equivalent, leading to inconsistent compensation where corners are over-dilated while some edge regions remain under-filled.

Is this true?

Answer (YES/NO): NO